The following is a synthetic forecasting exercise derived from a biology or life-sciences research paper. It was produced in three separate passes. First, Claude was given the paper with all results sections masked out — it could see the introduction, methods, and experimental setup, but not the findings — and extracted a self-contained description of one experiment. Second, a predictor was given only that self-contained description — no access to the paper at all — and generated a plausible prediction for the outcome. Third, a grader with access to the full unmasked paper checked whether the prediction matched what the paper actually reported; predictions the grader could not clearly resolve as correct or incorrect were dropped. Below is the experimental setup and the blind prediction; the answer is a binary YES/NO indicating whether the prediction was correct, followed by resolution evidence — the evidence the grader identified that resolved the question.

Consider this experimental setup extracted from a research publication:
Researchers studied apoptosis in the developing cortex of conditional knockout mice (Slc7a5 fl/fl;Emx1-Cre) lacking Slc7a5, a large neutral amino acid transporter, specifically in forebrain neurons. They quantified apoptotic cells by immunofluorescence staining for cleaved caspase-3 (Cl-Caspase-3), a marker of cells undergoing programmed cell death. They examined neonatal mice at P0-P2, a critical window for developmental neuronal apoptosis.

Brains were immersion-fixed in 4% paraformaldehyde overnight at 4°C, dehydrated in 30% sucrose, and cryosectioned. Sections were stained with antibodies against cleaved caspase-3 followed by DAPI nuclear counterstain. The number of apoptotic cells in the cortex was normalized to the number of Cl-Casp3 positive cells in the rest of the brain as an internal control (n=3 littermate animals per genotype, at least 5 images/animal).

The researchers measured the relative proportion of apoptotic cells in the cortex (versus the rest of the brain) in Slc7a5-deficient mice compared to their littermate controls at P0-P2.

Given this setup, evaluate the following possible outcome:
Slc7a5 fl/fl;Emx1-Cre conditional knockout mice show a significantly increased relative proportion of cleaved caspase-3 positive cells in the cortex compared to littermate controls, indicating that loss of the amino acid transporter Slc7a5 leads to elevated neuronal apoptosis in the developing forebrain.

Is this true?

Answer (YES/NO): YES